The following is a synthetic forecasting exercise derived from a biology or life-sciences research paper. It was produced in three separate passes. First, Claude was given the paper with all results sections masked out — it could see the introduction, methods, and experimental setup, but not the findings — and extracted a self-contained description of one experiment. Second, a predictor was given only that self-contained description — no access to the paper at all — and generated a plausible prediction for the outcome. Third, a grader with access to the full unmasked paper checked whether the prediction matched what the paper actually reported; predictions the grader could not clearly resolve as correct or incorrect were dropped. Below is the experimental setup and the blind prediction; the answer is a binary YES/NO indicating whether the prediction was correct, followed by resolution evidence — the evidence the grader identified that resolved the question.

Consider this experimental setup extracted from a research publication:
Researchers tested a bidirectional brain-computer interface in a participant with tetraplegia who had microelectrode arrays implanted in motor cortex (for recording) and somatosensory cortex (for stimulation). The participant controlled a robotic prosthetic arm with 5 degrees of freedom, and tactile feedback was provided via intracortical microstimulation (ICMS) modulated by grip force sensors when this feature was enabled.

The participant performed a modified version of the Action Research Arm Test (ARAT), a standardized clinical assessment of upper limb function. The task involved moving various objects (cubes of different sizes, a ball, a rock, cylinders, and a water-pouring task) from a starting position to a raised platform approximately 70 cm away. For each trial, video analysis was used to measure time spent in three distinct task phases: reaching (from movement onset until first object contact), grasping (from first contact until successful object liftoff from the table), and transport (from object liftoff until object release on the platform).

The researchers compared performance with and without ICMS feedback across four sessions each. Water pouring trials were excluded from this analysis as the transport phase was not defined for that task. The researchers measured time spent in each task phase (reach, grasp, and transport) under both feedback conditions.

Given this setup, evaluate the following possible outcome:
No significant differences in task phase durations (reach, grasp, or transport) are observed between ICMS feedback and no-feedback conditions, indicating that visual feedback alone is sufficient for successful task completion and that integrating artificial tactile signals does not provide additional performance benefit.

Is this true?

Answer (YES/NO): NO